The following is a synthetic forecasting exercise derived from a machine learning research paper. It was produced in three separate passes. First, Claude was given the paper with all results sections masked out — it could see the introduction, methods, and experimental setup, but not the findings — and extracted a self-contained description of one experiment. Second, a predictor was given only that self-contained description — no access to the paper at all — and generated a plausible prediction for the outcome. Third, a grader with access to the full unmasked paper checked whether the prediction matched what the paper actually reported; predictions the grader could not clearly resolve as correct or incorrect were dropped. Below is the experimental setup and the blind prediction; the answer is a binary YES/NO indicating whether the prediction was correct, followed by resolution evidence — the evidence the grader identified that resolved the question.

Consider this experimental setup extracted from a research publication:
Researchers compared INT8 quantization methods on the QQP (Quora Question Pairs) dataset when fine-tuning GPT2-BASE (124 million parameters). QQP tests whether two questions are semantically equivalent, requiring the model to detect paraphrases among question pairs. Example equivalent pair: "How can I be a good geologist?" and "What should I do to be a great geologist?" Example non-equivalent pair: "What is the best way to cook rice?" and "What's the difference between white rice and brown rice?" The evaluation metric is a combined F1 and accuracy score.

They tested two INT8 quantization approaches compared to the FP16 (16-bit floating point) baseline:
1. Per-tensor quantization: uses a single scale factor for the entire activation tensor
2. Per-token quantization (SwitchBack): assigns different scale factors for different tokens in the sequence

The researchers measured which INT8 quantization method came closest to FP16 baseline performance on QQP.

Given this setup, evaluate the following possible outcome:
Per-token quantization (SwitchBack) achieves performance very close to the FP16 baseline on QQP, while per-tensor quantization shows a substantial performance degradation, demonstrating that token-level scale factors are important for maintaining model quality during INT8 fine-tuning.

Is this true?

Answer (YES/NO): YES